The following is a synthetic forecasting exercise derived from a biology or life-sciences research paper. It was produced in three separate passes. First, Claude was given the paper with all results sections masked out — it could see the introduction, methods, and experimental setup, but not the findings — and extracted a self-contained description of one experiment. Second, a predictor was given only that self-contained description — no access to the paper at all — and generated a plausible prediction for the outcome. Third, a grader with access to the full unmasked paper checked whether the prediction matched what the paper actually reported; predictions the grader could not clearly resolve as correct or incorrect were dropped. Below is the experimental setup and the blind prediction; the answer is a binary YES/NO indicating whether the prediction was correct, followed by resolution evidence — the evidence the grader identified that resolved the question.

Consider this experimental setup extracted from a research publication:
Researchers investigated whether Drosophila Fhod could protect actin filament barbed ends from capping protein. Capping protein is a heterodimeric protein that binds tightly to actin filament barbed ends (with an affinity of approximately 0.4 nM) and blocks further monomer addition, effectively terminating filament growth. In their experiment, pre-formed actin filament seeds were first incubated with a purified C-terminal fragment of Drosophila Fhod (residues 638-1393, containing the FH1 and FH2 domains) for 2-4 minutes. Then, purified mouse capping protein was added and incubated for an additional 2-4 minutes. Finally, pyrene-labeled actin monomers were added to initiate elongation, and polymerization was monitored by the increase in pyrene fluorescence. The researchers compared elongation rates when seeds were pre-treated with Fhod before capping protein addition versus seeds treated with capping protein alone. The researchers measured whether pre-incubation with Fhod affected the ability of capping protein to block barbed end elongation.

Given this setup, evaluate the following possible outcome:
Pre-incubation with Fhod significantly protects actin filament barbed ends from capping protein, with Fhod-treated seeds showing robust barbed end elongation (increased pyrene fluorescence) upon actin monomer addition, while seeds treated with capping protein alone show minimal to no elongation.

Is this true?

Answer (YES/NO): YES